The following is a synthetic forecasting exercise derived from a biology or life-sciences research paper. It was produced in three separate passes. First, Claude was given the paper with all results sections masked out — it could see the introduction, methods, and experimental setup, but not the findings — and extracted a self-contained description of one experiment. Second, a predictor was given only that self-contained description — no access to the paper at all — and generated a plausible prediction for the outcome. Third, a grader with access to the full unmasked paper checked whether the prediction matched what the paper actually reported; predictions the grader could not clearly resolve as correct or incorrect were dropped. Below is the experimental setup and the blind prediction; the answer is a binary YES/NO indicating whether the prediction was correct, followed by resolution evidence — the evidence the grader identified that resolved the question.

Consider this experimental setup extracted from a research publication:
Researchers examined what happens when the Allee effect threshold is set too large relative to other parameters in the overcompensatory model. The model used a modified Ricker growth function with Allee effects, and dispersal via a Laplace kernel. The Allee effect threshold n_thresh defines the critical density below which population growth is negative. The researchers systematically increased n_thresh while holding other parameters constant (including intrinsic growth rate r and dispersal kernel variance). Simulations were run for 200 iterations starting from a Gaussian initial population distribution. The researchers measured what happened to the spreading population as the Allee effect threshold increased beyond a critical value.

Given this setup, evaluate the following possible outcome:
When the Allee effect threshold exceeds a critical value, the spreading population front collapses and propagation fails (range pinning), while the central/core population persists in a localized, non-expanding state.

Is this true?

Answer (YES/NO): NO